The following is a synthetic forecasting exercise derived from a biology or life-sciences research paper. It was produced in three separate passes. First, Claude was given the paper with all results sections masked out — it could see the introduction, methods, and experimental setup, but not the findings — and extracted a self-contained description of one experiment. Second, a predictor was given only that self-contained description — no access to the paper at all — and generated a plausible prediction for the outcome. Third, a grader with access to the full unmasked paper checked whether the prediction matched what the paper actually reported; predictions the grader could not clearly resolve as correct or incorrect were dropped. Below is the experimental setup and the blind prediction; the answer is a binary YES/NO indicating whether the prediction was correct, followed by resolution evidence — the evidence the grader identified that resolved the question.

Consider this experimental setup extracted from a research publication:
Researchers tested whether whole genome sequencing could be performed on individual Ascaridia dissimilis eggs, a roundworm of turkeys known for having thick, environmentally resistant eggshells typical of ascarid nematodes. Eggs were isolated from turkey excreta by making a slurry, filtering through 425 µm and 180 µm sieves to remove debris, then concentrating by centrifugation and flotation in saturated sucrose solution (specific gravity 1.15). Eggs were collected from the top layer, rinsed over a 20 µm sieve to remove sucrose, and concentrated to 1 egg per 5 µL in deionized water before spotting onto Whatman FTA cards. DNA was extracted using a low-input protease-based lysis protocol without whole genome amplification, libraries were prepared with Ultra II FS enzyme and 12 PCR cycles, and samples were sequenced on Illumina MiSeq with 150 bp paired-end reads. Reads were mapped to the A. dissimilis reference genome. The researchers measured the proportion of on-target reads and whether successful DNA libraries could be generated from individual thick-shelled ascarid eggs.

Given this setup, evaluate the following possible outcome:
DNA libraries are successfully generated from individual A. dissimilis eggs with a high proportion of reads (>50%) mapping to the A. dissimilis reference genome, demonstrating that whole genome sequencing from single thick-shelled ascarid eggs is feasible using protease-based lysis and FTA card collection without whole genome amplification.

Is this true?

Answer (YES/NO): NO